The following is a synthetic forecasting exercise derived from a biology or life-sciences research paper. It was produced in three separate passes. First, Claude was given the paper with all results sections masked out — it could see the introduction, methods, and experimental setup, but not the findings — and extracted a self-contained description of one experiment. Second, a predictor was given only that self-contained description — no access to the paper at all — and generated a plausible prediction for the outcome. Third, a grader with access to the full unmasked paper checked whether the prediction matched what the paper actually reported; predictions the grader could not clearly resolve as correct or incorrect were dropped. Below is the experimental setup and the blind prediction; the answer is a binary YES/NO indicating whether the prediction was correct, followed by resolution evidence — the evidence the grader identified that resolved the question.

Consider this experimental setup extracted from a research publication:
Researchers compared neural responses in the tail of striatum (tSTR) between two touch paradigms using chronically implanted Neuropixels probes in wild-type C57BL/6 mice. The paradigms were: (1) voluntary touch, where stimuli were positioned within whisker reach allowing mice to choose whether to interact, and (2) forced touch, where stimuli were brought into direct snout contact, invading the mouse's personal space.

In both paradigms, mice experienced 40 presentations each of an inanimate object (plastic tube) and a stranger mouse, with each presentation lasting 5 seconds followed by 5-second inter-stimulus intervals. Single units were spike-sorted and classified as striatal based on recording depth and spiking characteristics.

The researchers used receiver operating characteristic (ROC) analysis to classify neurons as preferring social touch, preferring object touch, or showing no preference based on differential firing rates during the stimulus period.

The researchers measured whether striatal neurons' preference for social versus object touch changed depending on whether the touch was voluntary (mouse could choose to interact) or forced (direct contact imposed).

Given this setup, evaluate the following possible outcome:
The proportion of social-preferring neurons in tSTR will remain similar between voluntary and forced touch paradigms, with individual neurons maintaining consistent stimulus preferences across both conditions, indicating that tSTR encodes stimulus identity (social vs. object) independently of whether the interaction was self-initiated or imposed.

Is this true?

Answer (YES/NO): NO